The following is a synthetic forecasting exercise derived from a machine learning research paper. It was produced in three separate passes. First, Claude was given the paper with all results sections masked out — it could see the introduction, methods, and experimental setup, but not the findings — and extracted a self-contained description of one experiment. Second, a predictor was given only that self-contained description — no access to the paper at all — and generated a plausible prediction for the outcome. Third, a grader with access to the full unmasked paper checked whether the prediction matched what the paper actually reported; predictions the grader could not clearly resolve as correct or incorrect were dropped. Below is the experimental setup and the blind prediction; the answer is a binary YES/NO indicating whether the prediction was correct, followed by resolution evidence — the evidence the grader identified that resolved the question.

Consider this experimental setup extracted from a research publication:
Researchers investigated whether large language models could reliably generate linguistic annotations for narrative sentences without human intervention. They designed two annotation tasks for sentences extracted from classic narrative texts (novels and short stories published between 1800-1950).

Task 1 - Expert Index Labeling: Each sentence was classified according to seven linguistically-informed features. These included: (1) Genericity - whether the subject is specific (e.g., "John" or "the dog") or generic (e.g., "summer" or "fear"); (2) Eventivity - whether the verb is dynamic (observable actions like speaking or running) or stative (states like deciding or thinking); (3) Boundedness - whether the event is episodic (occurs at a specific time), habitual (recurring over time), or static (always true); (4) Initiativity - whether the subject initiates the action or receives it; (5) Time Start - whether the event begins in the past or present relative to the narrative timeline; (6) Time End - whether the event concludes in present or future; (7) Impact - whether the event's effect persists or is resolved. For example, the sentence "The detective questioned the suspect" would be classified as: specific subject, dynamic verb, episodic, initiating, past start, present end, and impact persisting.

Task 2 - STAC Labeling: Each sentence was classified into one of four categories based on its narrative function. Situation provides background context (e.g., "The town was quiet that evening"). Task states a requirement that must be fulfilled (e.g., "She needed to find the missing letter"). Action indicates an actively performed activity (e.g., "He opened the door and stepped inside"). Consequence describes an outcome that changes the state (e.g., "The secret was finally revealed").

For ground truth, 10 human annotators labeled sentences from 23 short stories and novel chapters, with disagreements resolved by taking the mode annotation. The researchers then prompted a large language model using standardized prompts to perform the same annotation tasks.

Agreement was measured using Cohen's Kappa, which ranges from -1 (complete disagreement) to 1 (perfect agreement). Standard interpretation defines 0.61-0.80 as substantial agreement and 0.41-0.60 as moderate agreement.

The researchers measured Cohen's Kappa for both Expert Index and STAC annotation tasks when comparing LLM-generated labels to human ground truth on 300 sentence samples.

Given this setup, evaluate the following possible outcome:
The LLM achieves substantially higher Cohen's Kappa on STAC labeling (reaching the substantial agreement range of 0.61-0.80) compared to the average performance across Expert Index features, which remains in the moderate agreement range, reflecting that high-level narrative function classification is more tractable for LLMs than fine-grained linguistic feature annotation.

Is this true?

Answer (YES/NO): NO